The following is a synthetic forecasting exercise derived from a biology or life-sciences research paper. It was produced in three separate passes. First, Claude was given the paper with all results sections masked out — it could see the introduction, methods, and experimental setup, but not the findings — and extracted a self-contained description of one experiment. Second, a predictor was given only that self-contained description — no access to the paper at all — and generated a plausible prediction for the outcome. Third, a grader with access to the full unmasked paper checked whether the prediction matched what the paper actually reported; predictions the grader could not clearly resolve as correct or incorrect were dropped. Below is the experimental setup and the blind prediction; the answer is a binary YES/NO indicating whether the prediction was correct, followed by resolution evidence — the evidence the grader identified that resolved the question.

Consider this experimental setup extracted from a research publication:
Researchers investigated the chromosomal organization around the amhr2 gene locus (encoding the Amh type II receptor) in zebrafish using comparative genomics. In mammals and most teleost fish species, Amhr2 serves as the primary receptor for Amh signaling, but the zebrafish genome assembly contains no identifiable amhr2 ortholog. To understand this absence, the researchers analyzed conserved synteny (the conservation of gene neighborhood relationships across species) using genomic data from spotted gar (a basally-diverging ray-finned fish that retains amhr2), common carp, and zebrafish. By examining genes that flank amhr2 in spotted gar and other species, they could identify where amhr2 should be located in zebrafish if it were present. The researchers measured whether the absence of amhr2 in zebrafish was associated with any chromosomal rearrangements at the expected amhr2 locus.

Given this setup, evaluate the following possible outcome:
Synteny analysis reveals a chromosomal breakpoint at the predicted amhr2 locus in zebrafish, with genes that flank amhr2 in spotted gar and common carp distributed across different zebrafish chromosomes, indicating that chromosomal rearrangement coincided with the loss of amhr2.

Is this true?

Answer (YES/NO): NO